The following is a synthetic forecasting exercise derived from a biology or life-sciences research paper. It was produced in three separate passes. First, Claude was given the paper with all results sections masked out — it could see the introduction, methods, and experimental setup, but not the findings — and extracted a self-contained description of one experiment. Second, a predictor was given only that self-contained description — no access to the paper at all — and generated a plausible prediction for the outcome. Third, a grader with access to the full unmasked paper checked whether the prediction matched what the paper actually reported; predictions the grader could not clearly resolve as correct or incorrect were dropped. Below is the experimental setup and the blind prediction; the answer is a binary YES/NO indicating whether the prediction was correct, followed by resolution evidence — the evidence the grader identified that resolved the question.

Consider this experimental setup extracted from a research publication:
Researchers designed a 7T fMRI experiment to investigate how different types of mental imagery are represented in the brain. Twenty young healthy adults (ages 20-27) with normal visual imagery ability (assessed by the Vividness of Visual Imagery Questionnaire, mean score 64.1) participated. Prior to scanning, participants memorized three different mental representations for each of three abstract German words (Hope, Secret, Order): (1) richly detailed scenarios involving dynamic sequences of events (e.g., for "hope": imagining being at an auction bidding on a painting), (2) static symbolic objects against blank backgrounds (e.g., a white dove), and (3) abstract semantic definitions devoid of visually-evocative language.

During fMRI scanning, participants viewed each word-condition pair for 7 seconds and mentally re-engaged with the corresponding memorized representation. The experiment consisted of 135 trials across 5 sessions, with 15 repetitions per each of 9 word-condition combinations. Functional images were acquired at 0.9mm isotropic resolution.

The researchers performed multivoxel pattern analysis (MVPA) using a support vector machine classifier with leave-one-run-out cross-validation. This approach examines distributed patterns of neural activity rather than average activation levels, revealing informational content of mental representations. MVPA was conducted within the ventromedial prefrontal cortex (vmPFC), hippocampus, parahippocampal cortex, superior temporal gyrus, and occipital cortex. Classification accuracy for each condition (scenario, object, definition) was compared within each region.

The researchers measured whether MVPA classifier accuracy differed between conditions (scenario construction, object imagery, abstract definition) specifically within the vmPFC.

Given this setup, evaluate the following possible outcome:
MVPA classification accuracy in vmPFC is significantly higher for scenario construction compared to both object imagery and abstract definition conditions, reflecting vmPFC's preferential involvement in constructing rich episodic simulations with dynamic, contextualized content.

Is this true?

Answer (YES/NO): NO